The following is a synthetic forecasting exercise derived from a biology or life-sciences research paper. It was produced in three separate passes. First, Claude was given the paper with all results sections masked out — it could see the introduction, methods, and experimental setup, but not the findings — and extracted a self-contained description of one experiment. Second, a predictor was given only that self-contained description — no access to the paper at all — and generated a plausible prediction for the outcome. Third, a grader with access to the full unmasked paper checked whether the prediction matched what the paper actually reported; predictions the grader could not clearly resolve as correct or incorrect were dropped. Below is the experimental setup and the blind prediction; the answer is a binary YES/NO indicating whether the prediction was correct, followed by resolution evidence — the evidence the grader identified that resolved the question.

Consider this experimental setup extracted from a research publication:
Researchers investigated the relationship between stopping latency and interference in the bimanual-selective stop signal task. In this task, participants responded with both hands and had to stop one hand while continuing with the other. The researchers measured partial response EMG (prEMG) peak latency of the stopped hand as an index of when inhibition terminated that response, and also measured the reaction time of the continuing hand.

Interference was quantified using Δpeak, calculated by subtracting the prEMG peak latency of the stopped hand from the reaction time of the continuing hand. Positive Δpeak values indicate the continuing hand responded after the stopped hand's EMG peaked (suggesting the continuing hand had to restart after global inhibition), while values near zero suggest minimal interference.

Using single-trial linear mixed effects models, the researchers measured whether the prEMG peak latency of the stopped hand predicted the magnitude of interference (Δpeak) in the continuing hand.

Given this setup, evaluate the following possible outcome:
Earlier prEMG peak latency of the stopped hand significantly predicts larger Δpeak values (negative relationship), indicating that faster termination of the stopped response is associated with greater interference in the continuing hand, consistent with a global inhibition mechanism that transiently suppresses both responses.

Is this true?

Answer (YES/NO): YES